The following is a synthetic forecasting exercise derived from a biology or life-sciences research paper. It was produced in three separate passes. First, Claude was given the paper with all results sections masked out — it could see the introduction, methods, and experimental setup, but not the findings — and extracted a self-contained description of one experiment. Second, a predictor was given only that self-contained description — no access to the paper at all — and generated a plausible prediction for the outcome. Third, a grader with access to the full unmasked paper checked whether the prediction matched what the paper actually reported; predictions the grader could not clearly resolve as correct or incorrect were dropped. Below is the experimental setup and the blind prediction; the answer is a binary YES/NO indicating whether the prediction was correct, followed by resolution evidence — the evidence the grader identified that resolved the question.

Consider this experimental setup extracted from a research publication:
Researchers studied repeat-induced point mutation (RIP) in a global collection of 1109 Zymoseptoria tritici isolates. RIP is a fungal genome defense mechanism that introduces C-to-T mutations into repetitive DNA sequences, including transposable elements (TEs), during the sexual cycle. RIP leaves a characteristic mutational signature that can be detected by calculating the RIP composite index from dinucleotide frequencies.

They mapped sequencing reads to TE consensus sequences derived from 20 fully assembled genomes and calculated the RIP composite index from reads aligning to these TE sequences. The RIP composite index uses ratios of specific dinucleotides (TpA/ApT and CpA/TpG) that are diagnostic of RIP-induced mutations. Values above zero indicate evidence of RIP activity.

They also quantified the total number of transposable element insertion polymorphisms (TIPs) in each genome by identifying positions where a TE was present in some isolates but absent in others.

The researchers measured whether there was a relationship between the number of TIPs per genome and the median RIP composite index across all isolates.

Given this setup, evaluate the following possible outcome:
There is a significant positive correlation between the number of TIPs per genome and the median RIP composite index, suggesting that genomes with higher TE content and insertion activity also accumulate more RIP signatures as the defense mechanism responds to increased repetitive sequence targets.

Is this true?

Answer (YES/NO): NO